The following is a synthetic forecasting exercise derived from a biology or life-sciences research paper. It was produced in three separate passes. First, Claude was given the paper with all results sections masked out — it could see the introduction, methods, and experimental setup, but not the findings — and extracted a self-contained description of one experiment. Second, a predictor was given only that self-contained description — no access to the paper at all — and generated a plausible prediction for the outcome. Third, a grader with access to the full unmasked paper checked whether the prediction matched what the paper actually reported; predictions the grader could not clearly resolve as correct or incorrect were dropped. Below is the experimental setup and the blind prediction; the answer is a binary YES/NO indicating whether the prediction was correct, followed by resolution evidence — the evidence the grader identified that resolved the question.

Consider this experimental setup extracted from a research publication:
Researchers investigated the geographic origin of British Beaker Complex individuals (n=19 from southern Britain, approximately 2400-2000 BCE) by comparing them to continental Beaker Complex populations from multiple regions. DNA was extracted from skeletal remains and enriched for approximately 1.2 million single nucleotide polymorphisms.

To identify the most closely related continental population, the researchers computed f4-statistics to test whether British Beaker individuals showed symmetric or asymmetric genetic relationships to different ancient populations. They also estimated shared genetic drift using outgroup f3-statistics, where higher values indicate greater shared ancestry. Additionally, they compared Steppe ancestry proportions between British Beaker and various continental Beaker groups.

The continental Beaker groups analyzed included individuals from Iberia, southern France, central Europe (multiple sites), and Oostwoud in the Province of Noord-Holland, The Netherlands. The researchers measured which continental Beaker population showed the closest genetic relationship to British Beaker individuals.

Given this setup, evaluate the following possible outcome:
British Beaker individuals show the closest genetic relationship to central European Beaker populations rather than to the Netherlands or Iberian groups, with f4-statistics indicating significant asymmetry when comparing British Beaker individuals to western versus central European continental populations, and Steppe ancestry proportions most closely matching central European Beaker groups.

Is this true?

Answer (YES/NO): NO